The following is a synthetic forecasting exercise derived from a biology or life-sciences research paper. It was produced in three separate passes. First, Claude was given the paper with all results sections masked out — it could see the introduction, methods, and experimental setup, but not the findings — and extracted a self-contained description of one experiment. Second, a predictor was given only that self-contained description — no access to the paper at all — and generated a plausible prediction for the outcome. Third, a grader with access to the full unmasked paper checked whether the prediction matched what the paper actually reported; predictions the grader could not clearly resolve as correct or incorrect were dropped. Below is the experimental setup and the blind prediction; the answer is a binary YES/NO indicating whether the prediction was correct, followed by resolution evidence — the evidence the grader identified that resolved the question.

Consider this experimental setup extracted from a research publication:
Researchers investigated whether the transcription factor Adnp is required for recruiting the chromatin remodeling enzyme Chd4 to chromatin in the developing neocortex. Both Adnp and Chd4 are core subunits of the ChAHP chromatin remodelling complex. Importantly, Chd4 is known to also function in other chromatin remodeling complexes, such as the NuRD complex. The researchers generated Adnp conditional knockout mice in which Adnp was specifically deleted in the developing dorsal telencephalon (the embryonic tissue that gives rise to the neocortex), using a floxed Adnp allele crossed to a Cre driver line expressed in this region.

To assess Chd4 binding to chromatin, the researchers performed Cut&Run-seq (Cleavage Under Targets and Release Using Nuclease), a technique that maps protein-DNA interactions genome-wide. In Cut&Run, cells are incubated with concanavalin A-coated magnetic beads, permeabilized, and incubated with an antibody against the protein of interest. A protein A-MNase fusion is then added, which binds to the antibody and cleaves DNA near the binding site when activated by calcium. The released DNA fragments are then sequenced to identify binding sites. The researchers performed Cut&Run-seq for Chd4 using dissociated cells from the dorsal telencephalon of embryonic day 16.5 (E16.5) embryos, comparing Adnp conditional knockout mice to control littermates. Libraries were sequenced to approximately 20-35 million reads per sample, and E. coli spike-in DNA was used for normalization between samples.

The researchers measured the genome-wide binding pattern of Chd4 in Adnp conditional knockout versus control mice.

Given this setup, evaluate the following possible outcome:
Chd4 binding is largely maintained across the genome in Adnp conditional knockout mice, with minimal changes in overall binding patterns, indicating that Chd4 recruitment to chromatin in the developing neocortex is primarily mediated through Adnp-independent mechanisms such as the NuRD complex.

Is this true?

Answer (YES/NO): NO